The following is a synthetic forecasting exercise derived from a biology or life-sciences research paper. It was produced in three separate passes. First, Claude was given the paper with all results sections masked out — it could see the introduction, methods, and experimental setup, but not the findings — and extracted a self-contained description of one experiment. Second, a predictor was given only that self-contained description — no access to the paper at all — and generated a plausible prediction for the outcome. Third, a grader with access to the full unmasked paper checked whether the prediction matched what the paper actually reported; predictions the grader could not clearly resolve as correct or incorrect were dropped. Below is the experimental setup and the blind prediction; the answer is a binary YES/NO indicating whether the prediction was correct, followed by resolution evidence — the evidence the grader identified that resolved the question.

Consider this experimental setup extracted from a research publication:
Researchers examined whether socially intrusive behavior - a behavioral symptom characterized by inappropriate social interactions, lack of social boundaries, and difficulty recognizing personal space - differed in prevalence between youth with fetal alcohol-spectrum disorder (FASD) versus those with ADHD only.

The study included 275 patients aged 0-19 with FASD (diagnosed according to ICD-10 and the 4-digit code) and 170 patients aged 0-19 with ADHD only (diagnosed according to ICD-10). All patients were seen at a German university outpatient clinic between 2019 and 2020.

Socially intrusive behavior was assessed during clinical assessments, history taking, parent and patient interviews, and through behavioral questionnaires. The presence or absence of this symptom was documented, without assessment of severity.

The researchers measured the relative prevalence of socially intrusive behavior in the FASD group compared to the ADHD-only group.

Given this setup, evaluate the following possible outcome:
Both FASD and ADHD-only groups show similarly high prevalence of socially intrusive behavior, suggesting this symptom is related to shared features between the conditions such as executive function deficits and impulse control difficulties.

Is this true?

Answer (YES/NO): NO